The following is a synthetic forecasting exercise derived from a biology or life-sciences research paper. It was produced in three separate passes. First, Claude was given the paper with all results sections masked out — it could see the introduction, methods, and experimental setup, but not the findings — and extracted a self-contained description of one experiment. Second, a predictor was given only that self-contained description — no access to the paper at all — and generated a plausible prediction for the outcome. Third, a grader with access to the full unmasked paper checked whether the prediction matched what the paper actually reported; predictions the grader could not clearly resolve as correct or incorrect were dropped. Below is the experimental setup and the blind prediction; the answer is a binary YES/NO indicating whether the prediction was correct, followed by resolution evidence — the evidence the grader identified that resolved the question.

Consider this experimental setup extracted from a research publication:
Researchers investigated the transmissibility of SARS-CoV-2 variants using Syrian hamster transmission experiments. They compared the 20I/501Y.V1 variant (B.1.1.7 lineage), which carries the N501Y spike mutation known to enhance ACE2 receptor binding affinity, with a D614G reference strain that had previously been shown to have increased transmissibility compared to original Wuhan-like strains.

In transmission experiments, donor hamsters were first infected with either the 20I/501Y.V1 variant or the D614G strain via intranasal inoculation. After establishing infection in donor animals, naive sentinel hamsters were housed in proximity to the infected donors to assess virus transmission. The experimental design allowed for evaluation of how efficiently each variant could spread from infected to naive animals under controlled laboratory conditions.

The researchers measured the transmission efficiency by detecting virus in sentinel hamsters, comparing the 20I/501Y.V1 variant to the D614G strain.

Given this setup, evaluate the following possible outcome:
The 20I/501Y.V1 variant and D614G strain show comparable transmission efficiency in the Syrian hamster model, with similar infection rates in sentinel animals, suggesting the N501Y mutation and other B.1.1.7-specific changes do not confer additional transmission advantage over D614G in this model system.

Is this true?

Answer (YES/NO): NO